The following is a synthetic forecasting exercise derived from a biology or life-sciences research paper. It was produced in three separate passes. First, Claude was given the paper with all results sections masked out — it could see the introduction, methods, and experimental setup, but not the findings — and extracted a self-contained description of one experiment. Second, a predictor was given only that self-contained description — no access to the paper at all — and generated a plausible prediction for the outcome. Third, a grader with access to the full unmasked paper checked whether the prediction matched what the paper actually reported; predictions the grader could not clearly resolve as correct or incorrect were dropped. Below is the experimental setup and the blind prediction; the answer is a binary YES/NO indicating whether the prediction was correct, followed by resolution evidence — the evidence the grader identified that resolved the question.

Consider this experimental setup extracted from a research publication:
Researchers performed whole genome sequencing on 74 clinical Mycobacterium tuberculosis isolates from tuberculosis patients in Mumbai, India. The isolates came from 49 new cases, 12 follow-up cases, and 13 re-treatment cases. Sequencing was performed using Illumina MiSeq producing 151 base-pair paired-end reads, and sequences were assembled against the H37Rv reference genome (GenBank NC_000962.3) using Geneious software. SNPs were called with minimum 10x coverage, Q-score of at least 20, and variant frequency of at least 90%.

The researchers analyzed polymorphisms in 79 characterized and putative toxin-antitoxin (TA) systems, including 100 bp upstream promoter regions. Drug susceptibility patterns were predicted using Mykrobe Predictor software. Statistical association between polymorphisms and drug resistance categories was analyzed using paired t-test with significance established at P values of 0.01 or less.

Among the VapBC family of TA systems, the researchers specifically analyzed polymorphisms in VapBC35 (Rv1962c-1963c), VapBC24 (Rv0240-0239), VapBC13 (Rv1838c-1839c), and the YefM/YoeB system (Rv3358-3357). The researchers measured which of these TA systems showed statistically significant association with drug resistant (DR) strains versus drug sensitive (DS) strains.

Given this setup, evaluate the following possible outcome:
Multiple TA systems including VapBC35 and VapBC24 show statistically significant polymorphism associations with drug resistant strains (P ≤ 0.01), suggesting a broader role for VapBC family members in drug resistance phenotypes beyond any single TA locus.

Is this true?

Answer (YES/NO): NO